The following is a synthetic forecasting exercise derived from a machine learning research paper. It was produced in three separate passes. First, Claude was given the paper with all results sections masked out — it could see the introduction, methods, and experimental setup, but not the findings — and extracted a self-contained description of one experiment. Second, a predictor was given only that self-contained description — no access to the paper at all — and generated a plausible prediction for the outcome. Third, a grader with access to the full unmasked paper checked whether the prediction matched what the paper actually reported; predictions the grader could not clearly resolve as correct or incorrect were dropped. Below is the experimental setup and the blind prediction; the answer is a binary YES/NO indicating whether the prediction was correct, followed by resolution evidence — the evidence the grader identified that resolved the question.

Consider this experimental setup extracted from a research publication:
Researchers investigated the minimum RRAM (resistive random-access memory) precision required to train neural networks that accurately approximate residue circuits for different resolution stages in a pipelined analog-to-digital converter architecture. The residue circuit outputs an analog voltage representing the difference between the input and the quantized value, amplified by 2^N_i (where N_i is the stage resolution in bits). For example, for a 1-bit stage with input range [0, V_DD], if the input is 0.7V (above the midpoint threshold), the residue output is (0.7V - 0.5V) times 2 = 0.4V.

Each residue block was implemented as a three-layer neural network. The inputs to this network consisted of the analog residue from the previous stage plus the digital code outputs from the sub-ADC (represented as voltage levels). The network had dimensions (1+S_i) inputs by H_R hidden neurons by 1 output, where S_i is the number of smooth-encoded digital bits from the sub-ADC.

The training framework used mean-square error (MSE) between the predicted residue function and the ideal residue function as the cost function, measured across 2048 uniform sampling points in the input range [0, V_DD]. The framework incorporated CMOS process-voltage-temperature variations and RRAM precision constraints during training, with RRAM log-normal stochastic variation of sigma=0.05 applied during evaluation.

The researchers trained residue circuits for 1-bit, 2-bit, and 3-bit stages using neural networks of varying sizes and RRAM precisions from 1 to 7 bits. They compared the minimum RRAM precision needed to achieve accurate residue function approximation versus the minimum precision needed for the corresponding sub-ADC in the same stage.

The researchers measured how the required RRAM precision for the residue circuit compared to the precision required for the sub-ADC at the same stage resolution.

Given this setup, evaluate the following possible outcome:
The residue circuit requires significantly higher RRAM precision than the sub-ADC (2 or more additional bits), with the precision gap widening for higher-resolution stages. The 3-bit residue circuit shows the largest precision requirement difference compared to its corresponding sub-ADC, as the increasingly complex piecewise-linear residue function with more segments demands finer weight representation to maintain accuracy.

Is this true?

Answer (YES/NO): NO